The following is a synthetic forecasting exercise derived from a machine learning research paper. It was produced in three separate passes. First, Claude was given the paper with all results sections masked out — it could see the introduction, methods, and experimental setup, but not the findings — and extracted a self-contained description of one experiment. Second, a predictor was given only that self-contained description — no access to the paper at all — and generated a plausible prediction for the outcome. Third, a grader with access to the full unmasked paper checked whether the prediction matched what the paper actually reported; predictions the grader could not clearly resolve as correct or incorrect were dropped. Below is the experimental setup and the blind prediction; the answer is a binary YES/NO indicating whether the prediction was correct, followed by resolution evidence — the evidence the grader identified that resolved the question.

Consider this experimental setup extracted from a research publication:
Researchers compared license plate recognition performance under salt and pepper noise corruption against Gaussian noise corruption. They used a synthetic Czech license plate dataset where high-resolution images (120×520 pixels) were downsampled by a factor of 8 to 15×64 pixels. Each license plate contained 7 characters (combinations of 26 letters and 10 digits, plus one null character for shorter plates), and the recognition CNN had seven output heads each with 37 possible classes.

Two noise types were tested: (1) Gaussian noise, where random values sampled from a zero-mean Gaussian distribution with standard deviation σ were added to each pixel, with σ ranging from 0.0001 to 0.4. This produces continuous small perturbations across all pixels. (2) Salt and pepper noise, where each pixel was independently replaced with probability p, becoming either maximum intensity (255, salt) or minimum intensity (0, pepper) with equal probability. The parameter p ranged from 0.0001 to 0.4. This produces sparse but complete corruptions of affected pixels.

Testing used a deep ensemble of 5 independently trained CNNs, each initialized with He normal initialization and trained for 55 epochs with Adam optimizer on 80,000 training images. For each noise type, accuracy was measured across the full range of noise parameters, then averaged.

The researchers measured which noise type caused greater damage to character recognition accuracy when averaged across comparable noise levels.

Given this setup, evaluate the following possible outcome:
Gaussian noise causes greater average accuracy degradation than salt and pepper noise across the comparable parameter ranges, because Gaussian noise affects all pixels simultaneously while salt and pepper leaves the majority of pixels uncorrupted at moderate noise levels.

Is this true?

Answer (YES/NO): NO